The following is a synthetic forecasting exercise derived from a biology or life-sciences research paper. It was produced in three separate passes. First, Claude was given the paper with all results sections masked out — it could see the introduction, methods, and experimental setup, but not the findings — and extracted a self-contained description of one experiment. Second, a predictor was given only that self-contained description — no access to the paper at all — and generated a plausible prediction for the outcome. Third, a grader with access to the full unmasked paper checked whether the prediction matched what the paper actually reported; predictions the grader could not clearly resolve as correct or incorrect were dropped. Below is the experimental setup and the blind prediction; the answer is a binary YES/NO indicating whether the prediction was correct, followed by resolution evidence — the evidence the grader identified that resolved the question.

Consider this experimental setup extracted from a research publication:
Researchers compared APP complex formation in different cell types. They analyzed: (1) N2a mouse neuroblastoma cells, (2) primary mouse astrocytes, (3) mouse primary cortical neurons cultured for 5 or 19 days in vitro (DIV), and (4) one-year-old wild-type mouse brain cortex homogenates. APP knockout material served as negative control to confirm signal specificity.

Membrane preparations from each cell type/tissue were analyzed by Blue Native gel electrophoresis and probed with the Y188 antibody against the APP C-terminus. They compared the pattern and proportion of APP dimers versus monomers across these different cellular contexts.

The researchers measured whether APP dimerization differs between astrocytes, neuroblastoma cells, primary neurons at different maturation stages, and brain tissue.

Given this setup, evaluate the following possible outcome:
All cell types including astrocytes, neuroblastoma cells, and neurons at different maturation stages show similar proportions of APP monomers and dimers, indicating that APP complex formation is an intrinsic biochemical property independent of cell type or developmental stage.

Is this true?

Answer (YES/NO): NO